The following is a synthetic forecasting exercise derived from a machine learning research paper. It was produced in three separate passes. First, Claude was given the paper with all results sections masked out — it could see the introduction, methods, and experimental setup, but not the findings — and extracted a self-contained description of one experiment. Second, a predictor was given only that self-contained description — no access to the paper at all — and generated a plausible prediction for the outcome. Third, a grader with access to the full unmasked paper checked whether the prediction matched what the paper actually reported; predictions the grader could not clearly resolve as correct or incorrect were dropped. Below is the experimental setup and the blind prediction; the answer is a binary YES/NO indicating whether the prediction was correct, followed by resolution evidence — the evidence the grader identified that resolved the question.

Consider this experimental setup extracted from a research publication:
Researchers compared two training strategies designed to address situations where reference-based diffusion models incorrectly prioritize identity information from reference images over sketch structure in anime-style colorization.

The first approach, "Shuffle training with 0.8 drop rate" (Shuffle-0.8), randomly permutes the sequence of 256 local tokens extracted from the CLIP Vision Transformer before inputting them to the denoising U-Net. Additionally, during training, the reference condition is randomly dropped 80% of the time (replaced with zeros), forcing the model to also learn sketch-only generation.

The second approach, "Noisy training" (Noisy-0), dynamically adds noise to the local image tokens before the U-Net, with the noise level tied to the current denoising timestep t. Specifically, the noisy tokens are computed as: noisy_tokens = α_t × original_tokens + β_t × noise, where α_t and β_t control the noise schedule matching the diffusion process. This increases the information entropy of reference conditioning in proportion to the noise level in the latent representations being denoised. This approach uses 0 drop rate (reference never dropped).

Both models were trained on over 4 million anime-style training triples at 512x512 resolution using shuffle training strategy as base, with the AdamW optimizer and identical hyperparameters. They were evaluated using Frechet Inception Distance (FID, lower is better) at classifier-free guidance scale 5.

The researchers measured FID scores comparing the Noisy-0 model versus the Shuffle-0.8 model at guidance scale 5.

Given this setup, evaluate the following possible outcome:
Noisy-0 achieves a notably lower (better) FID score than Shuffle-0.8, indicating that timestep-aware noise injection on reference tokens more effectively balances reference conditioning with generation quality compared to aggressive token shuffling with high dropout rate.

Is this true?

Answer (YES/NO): YES